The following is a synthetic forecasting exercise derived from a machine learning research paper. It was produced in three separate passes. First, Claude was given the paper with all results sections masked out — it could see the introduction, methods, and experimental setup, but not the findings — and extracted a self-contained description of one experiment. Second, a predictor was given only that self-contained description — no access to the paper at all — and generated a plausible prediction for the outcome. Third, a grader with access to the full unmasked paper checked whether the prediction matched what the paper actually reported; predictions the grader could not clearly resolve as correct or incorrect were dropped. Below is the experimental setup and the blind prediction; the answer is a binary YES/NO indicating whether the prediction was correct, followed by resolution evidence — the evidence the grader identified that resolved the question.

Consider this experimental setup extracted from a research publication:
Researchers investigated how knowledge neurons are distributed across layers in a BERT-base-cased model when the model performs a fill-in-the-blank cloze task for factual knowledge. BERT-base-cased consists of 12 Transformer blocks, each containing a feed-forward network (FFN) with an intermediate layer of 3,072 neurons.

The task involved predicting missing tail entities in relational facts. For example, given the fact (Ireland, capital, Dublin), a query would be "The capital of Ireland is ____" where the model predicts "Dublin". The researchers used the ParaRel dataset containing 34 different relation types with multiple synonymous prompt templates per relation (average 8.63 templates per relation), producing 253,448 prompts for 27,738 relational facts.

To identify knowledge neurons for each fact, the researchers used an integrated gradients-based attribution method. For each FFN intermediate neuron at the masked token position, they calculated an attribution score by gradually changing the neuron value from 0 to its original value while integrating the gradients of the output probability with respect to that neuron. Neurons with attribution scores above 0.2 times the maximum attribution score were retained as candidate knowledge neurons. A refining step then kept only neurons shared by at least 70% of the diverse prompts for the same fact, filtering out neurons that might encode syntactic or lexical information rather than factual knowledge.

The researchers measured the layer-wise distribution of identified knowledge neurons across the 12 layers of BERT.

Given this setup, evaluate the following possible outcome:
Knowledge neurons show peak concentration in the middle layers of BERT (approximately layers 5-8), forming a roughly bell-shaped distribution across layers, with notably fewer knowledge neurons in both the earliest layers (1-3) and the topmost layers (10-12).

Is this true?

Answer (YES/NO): NO